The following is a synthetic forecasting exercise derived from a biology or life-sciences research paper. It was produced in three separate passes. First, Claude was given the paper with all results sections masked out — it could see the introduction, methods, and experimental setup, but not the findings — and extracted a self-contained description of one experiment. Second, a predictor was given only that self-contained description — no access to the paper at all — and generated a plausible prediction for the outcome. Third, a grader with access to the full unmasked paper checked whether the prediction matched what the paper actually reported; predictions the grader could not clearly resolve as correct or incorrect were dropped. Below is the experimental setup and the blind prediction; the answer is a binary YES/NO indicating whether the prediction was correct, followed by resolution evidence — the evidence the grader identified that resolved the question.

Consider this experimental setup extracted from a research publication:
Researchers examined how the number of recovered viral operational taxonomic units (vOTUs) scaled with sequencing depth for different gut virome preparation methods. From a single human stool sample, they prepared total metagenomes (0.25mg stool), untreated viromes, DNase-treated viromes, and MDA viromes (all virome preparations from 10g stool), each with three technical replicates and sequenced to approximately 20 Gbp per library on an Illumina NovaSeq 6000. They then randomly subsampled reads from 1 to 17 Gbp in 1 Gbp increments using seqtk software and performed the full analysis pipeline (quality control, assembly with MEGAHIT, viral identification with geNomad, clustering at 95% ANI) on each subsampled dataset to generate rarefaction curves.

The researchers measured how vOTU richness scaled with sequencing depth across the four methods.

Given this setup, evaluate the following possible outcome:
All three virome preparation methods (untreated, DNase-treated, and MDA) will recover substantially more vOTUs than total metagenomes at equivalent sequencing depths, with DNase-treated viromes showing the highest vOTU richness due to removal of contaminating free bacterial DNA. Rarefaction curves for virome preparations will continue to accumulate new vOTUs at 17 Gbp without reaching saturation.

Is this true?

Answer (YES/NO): NO